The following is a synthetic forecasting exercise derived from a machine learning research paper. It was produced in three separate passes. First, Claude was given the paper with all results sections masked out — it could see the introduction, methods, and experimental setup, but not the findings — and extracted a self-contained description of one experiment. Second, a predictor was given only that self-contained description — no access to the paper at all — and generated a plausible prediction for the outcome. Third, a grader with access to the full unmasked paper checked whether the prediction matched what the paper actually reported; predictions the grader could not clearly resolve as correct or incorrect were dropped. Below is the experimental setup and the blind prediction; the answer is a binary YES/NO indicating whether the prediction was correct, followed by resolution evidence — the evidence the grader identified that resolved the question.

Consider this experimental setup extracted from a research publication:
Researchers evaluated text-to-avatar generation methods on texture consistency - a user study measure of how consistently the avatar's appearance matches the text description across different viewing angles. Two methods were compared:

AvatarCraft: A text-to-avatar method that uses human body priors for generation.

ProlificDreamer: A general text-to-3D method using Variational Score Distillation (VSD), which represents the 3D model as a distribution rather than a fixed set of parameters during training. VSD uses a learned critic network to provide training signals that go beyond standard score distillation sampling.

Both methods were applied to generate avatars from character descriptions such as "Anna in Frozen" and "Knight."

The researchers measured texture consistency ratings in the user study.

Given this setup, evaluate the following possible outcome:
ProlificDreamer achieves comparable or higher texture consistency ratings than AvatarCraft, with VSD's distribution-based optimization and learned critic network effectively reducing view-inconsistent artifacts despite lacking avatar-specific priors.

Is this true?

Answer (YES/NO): YES